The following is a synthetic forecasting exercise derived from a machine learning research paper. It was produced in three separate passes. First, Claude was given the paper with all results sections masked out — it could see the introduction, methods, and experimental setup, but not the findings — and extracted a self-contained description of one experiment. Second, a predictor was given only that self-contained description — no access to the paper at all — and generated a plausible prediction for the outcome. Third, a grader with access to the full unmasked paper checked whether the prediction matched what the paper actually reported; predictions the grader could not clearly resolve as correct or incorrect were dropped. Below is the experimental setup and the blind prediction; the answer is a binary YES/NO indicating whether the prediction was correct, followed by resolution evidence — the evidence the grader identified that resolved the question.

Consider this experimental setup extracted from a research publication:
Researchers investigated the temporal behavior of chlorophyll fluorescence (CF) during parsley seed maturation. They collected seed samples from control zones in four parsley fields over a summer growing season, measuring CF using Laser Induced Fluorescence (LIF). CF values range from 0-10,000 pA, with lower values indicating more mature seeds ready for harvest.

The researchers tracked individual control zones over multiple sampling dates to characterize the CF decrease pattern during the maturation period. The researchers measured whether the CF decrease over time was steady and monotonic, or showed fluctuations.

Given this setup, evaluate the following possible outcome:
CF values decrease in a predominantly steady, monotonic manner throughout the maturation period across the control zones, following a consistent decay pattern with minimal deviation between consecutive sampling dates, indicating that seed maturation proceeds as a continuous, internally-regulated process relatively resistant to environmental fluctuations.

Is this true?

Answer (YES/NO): NO